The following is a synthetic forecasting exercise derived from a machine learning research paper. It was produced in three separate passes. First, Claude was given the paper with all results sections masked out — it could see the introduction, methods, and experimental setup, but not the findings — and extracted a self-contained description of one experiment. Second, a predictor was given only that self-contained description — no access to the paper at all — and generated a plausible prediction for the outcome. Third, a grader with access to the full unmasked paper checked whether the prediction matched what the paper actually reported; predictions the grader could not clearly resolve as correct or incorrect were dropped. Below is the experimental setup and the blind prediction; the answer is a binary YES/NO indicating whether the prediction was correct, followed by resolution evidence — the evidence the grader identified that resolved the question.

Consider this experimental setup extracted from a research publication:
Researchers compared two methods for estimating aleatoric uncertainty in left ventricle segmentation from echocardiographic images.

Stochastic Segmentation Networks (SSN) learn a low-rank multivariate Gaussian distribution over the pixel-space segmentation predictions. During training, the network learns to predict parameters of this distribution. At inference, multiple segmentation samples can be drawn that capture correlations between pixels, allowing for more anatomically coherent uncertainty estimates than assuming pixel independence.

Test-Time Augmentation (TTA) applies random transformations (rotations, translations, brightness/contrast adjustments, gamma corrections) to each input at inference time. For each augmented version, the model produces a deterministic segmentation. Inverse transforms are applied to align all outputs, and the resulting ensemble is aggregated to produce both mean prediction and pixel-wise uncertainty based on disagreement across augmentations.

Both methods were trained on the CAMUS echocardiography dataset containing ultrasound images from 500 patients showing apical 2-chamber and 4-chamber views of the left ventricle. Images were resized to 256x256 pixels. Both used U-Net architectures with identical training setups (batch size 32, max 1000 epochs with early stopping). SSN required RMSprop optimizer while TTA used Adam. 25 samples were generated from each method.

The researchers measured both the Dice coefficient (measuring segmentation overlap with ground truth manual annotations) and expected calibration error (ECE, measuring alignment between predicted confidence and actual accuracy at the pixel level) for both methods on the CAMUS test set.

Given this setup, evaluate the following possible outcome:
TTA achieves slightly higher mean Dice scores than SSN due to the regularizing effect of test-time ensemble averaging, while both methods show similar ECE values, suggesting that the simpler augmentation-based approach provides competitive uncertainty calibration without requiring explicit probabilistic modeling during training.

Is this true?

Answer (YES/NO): NO